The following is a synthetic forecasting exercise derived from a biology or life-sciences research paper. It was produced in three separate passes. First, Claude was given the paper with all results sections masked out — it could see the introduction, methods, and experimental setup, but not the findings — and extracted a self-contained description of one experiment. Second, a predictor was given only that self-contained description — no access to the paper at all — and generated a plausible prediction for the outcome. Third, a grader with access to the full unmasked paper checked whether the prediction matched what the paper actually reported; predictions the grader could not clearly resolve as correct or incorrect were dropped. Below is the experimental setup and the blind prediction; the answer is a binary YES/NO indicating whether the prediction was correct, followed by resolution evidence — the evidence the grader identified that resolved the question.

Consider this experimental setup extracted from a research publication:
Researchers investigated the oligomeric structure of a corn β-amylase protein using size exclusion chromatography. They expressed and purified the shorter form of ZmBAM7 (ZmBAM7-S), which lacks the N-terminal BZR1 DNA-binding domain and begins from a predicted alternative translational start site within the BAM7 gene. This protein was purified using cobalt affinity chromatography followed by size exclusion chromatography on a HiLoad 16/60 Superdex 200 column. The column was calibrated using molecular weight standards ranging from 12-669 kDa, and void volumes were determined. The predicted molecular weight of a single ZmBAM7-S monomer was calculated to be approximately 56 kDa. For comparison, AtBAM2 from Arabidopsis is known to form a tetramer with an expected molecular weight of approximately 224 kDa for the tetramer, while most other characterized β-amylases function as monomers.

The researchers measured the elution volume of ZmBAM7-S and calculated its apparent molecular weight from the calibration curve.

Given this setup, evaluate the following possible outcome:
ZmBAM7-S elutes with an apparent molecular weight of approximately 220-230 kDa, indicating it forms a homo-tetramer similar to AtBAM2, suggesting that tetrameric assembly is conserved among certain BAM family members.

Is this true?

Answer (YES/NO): NO